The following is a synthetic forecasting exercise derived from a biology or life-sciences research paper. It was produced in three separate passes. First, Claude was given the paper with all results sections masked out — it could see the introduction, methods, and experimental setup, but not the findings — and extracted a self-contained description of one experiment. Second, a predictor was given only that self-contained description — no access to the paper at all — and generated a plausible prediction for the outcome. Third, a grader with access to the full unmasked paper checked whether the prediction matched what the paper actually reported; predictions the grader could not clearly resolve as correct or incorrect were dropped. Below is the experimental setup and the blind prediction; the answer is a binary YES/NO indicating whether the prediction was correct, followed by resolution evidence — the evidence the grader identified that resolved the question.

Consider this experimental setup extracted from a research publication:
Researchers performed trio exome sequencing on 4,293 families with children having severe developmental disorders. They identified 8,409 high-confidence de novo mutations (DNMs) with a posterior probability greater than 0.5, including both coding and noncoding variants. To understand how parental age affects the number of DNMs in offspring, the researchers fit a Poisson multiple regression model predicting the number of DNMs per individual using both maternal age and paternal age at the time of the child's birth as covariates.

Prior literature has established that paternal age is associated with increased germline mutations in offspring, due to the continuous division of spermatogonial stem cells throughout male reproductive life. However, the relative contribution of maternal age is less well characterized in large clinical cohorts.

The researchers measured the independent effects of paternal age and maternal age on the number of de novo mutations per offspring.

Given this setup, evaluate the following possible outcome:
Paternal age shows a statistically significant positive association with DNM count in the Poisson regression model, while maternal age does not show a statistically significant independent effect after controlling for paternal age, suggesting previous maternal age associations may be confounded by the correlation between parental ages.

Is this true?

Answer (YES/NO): NO